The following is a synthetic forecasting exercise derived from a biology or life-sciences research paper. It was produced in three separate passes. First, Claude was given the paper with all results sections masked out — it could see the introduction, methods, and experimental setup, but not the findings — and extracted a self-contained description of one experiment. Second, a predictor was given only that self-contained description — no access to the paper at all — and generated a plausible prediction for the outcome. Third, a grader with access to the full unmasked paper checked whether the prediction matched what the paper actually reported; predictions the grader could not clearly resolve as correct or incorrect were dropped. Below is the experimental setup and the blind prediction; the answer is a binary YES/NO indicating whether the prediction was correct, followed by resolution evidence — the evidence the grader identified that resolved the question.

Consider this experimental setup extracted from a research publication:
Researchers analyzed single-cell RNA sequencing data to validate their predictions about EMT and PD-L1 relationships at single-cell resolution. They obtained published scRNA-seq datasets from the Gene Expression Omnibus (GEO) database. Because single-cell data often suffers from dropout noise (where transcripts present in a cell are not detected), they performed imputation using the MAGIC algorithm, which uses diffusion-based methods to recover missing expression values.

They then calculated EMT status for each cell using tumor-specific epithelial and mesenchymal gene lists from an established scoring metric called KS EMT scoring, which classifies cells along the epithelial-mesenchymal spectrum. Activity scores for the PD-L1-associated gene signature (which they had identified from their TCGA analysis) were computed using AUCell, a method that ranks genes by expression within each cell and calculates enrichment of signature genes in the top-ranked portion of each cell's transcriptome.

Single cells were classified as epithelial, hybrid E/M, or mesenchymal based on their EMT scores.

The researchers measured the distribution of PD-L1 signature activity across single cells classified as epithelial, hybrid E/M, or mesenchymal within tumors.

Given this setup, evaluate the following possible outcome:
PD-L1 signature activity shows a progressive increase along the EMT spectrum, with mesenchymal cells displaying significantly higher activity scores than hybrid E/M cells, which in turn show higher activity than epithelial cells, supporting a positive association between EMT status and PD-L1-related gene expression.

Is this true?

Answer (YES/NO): NO